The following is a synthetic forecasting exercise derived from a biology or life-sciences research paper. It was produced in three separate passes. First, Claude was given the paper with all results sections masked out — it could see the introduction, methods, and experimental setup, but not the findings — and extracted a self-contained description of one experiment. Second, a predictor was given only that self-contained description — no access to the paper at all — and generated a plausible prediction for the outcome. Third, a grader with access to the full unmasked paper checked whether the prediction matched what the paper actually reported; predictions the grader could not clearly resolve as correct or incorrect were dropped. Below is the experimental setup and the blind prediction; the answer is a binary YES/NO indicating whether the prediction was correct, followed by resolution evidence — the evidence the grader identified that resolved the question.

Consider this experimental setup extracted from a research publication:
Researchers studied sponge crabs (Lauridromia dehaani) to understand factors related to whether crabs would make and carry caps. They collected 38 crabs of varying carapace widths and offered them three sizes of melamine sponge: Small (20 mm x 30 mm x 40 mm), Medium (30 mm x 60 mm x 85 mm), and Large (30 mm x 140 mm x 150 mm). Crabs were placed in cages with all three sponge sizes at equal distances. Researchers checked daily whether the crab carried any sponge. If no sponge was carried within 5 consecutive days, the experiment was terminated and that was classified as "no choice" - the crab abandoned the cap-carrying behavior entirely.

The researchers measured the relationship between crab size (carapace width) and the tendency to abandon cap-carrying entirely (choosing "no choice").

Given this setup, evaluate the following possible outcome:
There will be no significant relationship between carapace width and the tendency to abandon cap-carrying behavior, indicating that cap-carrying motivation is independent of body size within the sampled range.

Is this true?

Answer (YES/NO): NO